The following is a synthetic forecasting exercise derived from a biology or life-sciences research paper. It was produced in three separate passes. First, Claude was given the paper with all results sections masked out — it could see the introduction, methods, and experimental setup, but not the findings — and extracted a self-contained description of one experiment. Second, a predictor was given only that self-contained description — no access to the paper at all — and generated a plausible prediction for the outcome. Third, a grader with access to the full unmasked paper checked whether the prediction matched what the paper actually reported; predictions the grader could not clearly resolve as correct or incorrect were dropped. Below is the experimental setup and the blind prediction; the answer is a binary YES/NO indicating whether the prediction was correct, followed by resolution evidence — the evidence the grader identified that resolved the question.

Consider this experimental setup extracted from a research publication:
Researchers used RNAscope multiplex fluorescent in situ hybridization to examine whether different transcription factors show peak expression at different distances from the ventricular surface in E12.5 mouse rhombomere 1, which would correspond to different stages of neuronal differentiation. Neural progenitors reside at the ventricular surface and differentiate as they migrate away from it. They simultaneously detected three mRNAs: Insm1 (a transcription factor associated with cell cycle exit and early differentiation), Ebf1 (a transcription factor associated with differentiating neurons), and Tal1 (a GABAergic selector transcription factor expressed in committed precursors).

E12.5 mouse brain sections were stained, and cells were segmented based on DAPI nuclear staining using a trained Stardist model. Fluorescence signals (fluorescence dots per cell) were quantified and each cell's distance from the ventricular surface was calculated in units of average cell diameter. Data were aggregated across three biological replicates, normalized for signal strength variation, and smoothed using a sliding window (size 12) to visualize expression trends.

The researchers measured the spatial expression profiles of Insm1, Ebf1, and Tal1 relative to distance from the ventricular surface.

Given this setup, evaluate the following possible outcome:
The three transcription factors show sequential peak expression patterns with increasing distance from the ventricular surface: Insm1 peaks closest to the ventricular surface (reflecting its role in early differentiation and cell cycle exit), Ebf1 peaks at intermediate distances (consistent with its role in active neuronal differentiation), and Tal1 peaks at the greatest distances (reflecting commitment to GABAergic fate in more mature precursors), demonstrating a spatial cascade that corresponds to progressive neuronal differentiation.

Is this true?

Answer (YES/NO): NO